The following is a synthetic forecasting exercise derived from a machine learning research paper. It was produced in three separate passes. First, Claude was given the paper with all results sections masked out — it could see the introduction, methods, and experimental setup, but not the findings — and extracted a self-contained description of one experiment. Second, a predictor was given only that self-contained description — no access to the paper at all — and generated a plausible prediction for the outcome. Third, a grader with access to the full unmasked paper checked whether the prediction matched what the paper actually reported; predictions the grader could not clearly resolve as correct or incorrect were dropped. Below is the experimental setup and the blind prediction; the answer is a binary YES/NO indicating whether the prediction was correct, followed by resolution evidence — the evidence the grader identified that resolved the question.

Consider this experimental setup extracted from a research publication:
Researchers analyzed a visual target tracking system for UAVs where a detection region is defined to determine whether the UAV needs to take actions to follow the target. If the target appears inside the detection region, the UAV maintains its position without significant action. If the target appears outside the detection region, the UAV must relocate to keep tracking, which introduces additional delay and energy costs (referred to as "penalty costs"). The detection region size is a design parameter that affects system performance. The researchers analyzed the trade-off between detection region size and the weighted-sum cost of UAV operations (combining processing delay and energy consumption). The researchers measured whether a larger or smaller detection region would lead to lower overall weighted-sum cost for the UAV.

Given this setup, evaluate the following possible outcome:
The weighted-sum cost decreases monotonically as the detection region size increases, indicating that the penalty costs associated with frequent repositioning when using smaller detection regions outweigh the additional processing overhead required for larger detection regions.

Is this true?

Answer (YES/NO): NO